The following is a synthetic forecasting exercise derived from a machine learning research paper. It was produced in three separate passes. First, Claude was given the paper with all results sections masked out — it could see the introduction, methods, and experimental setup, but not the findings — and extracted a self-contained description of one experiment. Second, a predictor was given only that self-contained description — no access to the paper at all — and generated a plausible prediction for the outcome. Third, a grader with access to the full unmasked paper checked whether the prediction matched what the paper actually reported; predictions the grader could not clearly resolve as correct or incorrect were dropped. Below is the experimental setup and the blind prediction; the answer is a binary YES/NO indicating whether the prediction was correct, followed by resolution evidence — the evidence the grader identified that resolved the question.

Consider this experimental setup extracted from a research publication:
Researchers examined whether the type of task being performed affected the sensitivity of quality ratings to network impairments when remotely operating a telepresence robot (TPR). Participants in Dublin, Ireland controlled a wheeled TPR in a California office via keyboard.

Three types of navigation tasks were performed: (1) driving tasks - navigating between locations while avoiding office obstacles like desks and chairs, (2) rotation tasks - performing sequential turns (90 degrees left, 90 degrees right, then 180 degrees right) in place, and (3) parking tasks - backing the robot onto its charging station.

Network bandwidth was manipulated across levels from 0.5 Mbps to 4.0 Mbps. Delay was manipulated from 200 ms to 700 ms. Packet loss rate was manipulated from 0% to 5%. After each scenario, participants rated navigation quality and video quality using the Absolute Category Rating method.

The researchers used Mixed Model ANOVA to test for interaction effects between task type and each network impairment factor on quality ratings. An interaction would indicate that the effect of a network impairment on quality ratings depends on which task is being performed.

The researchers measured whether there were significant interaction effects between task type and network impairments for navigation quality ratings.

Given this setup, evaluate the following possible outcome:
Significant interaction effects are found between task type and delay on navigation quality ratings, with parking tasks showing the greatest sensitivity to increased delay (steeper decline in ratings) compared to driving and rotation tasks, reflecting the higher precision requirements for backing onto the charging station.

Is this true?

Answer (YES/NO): NO